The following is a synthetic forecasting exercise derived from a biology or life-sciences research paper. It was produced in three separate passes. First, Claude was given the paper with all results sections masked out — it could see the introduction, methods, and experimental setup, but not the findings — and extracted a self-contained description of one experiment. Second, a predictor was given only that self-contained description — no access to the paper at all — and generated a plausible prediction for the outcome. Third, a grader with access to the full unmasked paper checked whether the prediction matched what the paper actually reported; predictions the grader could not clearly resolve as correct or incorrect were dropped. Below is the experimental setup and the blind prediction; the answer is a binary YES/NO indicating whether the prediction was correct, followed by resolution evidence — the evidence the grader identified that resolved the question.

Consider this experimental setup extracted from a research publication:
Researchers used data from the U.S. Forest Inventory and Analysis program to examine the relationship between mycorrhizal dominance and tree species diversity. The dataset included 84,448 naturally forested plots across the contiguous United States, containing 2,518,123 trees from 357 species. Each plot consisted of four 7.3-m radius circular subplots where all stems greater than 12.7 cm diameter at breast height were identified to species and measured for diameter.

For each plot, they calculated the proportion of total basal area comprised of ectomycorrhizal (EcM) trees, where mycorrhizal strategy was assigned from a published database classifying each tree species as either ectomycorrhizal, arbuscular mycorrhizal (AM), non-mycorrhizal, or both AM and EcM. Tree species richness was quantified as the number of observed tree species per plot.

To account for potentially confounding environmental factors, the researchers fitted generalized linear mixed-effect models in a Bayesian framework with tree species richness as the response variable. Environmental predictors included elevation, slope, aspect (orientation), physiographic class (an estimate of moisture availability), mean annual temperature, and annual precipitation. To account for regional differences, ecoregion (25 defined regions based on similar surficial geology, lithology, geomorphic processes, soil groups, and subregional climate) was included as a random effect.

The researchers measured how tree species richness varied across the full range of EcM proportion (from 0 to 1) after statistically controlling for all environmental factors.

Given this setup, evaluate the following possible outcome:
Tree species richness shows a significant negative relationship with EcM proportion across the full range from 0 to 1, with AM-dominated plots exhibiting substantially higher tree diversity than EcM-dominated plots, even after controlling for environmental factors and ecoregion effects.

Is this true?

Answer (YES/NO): NO